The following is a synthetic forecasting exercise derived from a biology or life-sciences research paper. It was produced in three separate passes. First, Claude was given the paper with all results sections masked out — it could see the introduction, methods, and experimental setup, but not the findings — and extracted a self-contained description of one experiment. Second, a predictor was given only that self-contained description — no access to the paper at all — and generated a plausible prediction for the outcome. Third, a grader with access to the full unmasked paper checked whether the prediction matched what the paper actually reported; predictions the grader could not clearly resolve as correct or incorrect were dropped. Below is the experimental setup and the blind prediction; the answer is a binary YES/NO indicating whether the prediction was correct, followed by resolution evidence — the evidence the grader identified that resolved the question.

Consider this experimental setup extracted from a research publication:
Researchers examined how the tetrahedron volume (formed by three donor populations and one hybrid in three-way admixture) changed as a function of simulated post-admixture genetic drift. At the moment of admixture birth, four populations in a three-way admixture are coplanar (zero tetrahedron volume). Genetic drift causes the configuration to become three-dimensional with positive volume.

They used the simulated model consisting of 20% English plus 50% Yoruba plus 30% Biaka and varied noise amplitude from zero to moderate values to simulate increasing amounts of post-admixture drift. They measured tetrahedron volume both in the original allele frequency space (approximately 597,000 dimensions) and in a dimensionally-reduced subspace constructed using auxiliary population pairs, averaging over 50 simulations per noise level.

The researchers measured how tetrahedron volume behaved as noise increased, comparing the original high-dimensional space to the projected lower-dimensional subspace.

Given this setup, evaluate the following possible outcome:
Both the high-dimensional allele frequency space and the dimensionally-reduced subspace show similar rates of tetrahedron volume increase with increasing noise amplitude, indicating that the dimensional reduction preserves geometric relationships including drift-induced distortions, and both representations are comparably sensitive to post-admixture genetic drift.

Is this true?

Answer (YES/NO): NO